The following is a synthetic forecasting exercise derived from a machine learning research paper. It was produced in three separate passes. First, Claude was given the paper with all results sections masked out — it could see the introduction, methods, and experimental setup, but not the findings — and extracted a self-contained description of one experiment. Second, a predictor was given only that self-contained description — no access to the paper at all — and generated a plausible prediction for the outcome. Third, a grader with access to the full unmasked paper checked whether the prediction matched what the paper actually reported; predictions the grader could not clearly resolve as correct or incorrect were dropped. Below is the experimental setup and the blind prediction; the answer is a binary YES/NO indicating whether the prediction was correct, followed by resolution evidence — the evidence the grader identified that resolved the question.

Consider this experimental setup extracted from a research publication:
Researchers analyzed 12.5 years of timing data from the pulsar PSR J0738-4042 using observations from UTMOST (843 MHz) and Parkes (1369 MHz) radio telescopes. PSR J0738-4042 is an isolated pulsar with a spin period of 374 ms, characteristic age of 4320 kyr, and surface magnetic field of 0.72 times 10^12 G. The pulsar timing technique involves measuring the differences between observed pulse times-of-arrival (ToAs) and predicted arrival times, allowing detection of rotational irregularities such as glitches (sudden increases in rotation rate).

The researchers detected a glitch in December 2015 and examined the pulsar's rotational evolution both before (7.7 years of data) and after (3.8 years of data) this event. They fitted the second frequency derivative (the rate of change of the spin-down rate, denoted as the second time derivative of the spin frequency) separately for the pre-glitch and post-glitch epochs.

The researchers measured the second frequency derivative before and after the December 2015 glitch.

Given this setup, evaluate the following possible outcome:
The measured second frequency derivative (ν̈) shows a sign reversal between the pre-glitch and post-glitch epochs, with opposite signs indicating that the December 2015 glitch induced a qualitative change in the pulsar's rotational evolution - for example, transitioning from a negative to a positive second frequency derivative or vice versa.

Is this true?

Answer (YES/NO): YES